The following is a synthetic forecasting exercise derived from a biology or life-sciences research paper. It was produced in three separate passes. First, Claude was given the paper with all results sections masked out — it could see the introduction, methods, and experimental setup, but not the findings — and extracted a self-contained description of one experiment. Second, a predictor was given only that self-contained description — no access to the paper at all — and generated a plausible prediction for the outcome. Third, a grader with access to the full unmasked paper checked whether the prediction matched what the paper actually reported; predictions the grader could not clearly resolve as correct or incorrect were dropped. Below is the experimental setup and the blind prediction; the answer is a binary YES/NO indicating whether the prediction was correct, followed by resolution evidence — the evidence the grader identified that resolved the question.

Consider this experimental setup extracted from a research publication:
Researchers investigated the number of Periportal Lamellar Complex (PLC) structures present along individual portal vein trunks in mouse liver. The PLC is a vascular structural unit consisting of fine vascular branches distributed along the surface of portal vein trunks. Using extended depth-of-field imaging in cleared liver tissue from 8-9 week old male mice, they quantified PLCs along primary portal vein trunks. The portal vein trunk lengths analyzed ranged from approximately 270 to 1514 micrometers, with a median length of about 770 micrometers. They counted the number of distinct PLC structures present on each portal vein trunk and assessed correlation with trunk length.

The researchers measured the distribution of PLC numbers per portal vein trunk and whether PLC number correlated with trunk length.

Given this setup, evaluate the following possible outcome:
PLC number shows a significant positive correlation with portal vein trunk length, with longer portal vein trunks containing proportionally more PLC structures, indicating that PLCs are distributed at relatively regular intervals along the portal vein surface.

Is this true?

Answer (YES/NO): NO